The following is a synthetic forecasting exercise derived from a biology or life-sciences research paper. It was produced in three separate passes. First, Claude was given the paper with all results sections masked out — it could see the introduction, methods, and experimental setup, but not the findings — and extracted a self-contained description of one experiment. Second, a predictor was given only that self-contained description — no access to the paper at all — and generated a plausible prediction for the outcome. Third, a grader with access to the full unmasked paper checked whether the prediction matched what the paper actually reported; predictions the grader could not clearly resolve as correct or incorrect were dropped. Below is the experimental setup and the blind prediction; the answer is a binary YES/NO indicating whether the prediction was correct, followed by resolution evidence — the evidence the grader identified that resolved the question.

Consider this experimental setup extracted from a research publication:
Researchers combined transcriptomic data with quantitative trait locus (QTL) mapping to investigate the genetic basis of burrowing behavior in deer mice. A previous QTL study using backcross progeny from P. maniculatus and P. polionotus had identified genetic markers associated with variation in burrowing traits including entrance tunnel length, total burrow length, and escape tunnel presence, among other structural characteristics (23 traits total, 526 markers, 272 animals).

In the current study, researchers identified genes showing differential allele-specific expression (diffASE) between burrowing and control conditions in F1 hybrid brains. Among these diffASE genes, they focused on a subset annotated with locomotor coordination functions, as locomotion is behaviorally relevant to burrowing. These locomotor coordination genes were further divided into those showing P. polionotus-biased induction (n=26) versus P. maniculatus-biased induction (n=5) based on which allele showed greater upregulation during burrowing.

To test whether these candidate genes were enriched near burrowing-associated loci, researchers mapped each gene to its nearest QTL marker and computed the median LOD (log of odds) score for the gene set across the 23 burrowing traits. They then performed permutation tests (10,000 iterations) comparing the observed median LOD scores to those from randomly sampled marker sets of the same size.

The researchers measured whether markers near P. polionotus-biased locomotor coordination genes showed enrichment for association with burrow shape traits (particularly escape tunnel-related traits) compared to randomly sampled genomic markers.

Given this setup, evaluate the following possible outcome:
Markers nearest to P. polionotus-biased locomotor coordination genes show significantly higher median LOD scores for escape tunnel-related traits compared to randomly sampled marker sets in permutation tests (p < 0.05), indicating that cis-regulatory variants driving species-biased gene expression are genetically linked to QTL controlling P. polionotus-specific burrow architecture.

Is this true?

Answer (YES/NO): NO